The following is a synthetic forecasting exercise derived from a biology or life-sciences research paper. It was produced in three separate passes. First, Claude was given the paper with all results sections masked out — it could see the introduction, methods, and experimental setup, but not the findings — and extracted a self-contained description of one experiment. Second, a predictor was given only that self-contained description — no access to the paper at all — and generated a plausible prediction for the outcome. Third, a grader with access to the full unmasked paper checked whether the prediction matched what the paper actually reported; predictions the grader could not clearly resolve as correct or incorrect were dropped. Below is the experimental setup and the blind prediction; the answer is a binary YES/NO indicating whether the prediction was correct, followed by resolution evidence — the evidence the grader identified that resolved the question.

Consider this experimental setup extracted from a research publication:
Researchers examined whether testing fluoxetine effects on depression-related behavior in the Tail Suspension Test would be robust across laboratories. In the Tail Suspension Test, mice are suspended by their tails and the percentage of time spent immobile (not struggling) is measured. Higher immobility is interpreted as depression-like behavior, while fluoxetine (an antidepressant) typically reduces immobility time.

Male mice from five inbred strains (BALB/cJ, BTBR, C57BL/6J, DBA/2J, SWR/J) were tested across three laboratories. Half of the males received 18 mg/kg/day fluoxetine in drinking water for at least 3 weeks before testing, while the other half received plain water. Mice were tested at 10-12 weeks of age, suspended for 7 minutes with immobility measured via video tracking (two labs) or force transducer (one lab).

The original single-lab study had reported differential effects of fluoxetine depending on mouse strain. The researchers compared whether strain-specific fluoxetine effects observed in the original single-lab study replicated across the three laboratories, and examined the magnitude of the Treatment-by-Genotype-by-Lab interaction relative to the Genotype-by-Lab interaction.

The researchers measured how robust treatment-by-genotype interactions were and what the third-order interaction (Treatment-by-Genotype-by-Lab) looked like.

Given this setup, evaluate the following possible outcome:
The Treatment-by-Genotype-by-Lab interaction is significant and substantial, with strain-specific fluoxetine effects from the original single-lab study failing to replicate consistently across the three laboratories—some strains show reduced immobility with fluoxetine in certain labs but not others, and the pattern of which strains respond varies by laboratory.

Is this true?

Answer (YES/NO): NO